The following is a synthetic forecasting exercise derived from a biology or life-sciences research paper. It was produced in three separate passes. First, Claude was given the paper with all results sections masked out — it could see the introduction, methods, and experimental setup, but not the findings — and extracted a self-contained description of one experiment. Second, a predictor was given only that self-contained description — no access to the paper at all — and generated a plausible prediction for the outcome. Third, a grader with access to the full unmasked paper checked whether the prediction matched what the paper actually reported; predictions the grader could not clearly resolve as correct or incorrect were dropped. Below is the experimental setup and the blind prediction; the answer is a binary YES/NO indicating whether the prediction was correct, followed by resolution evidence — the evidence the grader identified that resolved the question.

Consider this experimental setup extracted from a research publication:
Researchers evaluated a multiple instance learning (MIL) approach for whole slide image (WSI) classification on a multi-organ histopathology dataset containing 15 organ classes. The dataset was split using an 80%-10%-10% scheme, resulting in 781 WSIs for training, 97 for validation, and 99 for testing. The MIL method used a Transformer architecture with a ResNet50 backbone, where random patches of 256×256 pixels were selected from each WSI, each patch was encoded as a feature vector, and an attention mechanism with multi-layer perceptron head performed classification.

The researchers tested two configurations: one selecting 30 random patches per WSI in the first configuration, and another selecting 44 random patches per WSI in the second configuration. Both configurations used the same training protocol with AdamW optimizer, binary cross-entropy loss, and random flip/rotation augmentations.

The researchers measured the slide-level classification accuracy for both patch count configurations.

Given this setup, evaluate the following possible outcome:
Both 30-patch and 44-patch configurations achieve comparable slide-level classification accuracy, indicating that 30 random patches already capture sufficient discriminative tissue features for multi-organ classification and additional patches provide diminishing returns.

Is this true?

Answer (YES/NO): NO